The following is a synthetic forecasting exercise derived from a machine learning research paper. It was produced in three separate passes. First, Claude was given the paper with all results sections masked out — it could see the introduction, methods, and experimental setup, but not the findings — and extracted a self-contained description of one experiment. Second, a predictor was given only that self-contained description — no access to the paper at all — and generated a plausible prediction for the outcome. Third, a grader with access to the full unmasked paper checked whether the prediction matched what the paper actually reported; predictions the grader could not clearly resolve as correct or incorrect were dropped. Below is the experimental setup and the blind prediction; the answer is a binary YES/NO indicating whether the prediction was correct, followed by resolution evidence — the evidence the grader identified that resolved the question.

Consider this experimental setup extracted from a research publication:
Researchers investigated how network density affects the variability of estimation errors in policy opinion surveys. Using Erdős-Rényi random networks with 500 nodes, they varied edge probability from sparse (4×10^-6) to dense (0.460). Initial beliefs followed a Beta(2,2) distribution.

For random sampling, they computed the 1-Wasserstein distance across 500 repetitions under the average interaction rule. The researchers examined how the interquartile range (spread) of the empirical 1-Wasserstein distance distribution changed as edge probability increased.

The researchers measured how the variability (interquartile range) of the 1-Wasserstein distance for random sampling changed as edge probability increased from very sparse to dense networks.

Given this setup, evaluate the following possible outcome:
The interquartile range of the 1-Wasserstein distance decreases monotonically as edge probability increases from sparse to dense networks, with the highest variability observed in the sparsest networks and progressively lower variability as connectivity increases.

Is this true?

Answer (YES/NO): YES